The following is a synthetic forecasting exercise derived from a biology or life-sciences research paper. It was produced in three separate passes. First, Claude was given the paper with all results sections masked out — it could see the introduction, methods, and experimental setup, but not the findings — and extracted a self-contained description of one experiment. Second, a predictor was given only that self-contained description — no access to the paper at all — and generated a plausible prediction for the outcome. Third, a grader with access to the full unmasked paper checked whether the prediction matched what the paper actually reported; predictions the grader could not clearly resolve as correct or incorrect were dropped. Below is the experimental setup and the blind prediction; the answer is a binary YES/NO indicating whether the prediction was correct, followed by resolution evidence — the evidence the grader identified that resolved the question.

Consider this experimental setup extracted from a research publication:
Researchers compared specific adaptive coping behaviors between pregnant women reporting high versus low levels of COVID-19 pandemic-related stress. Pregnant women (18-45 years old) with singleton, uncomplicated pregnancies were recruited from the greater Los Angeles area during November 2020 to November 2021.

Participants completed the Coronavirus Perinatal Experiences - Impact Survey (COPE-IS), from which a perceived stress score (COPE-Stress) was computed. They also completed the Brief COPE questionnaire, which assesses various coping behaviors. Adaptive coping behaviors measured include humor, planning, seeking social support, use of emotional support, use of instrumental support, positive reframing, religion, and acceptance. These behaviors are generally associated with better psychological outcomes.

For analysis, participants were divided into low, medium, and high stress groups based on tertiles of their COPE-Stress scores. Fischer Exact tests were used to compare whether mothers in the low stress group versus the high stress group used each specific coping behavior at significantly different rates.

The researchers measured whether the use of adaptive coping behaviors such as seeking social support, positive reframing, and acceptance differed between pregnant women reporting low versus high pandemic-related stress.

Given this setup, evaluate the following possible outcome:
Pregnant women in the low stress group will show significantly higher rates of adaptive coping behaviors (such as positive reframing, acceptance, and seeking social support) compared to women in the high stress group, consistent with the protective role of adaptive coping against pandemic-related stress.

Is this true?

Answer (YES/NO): NO